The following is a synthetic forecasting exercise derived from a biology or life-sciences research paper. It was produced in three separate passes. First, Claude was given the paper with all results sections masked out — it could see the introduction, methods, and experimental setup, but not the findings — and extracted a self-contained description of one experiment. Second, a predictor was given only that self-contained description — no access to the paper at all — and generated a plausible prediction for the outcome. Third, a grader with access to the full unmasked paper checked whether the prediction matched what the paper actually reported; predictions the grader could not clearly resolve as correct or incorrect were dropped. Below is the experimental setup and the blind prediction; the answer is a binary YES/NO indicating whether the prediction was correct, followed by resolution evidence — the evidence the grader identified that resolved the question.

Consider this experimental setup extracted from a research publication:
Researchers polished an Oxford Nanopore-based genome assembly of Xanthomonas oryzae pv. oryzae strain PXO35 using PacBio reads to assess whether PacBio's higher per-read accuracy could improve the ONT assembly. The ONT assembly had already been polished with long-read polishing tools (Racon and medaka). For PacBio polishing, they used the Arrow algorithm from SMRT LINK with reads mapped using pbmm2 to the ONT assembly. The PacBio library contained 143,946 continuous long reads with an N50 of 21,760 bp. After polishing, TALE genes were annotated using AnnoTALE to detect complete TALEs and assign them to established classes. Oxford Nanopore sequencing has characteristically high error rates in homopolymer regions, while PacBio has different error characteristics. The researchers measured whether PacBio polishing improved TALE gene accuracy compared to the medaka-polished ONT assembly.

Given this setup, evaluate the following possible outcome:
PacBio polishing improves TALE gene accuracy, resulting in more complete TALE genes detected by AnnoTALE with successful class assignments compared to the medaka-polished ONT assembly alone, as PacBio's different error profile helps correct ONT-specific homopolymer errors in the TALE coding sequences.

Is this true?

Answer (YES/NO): YES